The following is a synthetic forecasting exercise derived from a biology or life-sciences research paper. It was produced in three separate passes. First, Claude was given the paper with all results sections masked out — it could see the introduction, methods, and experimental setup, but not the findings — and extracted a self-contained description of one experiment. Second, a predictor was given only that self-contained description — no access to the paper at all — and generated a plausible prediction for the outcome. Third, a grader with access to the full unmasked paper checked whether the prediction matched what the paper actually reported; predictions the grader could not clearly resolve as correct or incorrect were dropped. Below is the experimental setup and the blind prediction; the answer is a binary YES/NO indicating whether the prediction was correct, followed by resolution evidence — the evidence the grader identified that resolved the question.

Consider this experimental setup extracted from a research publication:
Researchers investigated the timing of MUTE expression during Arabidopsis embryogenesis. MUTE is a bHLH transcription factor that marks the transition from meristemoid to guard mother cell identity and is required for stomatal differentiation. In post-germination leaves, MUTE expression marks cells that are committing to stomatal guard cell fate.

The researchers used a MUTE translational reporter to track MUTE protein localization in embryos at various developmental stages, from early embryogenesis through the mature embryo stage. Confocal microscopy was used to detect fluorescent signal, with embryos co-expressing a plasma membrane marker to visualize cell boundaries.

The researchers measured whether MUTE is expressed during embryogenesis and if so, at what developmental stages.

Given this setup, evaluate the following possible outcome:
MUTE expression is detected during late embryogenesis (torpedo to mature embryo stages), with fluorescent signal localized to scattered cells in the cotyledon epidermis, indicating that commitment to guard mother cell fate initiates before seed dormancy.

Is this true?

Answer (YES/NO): NO